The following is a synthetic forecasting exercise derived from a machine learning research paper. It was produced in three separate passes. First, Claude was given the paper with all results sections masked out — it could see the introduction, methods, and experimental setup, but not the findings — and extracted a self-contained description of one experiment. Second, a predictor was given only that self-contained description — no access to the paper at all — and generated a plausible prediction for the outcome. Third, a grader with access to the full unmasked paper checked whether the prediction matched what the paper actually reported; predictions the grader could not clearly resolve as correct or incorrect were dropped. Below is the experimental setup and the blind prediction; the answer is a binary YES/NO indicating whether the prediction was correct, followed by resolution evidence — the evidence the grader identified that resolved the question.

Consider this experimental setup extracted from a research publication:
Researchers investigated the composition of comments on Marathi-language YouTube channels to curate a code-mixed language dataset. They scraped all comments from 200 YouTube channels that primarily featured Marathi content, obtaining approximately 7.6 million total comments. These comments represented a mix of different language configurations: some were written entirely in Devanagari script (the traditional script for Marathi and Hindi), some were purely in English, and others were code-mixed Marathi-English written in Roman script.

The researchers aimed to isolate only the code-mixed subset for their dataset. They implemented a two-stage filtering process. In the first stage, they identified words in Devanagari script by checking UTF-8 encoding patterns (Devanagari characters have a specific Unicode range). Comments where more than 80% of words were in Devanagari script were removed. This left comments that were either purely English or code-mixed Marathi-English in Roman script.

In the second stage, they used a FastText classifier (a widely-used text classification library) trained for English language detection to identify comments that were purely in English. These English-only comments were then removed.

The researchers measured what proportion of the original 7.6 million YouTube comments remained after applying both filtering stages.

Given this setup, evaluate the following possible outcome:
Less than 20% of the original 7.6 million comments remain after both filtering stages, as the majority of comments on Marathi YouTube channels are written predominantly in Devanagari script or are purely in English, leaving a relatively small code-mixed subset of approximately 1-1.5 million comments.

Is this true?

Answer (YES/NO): NO